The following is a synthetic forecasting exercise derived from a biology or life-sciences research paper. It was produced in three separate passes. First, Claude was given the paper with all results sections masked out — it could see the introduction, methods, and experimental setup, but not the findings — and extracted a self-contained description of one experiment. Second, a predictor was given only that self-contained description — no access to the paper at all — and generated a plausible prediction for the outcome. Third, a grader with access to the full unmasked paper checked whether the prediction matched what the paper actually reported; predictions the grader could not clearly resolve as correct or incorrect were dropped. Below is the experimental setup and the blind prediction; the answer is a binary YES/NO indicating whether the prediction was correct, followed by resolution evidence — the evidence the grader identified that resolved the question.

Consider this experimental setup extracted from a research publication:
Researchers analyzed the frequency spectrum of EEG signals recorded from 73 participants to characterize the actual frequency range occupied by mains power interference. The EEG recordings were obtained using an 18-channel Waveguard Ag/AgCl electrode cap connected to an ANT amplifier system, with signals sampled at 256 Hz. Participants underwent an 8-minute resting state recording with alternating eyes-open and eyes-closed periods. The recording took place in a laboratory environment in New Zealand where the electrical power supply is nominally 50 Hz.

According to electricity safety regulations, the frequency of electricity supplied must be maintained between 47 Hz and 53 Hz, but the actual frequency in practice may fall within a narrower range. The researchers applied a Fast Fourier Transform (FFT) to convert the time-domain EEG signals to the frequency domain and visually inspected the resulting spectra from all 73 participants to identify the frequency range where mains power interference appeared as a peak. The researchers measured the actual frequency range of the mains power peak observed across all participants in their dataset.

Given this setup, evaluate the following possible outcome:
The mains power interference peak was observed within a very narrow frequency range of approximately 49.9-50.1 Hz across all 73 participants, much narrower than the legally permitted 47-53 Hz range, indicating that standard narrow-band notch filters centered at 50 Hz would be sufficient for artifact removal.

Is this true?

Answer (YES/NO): NO